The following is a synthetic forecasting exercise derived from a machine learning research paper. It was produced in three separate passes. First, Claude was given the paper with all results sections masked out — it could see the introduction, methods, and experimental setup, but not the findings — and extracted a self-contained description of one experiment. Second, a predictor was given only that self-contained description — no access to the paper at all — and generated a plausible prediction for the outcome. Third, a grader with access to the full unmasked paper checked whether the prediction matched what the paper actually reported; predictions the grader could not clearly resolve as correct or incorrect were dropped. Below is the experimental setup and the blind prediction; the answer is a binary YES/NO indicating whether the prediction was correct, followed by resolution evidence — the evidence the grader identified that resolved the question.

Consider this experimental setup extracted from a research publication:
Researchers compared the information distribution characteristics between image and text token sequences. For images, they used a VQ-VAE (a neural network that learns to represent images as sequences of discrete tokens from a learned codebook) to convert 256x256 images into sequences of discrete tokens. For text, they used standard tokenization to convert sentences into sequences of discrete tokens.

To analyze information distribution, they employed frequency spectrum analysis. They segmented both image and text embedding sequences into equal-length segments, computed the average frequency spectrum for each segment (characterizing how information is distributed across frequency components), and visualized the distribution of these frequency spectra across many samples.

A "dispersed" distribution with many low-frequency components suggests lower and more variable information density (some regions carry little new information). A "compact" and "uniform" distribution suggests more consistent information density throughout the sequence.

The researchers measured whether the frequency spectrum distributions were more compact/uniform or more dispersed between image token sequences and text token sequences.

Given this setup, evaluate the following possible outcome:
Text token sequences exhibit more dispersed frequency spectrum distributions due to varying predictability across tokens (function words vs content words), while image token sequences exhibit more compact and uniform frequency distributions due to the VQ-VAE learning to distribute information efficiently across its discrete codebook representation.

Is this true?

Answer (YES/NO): NO